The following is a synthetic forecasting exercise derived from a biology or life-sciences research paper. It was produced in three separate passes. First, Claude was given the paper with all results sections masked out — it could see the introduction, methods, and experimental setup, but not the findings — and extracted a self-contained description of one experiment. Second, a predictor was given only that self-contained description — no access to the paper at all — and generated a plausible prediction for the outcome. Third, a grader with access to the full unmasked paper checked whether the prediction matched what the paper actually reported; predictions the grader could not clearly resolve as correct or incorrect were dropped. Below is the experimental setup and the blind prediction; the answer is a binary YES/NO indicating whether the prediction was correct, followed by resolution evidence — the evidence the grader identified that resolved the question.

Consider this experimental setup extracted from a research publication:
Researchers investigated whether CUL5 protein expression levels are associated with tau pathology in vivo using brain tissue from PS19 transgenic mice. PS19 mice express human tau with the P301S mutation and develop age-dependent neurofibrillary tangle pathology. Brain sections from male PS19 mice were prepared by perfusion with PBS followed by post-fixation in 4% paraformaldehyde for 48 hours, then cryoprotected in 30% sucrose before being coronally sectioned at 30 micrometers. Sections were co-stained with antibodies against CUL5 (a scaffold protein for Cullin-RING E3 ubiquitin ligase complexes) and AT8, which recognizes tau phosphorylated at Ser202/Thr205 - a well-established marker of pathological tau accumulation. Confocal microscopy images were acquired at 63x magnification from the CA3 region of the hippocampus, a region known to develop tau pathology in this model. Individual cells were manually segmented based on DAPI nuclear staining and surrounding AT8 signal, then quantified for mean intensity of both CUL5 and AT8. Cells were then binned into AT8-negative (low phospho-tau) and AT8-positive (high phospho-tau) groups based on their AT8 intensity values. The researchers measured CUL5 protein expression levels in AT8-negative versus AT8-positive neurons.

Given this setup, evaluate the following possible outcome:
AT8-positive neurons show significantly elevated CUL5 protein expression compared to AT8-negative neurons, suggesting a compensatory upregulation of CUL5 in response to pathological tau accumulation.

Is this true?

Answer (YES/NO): NO